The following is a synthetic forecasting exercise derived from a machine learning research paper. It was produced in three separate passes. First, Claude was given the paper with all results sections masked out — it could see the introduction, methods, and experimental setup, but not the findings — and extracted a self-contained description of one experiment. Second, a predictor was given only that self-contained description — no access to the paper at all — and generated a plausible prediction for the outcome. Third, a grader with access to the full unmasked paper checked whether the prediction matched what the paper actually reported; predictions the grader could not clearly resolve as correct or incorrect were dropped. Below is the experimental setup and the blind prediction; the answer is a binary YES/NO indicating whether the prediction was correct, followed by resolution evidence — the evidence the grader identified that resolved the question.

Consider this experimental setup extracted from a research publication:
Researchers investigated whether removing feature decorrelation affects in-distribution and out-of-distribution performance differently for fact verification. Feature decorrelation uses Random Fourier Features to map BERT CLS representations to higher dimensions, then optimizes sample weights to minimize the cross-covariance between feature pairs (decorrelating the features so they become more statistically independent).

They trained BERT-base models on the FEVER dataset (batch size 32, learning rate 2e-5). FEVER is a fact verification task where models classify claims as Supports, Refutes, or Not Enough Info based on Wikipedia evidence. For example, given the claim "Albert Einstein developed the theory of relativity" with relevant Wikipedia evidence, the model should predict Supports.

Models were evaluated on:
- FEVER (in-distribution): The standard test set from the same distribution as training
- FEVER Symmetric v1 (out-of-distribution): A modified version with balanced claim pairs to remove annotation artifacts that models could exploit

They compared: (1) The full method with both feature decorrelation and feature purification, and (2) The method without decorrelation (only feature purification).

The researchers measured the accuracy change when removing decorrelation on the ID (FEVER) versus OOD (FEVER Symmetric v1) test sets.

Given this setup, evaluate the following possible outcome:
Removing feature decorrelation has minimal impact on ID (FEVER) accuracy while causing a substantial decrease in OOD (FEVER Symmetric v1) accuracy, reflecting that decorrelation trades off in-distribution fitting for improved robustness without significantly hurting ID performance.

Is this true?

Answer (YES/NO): YES